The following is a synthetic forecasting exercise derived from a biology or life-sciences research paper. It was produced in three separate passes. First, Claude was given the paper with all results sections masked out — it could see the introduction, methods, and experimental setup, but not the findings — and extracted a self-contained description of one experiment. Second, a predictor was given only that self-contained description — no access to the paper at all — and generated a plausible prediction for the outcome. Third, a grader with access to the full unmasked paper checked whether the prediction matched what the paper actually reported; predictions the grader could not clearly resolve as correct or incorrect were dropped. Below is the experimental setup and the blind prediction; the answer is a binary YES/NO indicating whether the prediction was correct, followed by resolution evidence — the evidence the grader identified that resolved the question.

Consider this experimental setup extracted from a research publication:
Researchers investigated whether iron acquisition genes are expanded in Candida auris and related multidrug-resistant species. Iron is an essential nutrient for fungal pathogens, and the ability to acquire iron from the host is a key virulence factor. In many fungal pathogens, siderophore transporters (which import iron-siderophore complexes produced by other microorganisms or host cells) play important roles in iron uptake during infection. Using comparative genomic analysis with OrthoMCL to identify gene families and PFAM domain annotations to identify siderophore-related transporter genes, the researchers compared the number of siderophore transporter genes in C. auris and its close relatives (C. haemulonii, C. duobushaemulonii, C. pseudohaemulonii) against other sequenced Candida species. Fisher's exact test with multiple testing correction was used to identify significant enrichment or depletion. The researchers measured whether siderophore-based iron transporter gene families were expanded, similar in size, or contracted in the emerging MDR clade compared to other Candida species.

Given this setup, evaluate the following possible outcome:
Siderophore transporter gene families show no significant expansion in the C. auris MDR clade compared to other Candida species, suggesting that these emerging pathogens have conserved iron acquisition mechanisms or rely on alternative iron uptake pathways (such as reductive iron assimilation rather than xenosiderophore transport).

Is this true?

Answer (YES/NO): NO